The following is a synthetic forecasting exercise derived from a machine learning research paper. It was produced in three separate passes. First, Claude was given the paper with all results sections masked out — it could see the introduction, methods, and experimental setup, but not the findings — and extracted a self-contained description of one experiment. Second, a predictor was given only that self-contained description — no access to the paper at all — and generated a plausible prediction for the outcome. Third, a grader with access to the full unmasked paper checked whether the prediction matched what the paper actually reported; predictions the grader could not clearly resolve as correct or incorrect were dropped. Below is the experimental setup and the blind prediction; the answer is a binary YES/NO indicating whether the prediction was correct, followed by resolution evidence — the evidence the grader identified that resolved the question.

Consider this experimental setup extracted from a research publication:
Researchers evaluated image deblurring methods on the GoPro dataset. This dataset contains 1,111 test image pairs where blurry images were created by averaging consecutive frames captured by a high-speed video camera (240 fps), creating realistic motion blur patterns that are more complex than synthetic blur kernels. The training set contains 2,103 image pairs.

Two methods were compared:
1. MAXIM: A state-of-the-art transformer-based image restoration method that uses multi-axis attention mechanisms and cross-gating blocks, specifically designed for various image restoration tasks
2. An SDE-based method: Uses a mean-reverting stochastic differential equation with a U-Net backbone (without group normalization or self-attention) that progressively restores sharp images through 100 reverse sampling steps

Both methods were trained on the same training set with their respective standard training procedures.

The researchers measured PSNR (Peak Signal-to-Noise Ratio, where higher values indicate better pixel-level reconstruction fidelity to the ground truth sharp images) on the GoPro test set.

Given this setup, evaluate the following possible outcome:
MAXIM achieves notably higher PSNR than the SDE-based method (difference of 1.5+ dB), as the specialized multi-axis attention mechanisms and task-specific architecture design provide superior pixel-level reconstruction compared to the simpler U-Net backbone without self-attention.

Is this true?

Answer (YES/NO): YES